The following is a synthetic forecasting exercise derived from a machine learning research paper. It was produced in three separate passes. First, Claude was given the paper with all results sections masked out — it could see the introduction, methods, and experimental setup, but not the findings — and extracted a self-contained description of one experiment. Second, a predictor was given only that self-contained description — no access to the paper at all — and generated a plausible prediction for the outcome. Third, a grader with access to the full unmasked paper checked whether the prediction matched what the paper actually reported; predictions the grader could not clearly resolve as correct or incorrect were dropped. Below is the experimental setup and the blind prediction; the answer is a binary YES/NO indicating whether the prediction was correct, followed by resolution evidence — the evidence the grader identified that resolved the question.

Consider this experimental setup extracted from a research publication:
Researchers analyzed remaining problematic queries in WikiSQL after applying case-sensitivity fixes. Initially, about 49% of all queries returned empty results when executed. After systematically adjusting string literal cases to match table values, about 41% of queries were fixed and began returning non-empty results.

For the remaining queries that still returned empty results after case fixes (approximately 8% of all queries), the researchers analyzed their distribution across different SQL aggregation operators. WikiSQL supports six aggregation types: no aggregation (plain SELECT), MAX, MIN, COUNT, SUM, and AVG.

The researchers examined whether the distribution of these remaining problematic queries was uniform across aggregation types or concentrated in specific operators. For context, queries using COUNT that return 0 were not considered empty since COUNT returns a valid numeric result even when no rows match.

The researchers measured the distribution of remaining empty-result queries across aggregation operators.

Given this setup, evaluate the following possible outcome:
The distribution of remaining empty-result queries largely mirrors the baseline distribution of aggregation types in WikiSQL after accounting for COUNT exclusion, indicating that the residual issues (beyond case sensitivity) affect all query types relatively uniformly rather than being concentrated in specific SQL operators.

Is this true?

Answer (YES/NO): NO